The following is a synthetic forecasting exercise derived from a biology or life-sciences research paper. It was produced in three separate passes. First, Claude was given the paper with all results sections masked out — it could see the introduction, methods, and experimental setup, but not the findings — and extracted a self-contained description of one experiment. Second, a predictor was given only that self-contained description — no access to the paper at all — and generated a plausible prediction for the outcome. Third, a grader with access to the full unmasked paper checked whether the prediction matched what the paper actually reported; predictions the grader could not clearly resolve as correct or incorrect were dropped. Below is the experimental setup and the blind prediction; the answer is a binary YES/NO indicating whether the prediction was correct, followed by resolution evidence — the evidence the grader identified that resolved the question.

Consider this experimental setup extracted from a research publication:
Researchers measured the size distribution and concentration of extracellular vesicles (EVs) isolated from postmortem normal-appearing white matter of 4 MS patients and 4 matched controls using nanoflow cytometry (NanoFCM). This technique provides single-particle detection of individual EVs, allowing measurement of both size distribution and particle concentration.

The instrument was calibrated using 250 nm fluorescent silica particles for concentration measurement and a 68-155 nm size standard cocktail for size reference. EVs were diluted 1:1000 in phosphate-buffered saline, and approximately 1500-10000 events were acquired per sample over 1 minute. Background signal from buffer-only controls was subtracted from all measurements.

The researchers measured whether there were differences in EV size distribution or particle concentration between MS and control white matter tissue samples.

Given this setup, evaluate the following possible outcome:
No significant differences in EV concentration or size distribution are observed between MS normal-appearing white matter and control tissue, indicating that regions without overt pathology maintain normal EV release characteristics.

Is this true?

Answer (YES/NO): NO